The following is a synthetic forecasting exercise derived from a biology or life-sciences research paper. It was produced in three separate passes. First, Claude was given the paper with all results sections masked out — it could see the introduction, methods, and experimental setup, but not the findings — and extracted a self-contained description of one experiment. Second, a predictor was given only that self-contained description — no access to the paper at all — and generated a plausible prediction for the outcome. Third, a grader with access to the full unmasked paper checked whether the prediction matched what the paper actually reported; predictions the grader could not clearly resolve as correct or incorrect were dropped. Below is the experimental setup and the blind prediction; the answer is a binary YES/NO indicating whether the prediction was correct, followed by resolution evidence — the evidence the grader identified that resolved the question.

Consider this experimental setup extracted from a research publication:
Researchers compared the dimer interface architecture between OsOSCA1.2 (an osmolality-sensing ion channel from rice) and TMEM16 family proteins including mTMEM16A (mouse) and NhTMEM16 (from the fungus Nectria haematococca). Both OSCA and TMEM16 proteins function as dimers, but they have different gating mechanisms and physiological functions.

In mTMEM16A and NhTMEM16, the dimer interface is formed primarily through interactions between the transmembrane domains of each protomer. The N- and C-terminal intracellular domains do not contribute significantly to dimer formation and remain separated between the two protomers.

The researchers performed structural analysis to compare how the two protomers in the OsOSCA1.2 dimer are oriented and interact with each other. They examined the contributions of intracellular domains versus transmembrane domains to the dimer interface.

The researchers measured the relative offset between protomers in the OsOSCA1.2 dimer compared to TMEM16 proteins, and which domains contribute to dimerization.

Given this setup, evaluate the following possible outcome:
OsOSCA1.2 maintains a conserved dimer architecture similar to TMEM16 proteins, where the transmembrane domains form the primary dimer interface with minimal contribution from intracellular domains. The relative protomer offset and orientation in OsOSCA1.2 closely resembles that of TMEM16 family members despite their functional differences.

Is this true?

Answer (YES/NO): NO